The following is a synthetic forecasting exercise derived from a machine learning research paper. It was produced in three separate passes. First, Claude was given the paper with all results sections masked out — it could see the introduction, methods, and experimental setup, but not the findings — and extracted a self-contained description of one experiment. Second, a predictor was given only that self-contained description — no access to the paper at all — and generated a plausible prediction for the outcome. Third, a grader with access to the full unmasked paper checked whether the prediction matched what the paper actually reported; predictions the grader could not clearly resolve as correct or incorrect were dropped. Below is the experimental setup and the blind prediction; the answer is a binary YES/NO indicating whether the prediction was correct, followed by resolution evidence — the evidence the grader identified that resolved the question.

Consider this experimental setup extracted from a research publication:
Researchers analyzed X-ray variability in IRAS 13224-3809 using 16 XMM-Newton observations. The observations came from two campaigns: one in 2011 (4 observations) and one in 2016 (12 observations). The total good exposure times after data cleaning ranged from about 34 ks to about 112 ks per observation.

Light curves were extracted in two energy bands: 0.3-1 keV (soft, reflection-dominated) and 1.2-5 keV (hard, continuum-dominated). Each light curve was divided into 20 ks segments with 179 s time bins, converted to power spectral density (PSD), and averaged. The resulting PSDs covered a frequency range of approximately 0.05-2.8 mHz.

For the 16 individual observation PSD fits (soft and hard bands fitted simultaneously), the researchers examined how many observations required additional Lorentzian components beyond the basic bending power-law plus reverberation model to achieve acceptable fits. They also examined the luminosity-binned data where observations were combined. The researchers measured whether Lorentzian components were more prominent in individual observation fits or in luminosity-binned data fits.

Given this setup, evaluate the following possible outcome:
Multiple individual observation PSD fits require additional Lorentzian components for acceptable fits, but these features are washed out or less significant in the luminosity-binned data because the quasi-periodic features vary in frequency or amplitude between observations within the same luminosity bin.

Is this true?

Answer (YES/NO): NO